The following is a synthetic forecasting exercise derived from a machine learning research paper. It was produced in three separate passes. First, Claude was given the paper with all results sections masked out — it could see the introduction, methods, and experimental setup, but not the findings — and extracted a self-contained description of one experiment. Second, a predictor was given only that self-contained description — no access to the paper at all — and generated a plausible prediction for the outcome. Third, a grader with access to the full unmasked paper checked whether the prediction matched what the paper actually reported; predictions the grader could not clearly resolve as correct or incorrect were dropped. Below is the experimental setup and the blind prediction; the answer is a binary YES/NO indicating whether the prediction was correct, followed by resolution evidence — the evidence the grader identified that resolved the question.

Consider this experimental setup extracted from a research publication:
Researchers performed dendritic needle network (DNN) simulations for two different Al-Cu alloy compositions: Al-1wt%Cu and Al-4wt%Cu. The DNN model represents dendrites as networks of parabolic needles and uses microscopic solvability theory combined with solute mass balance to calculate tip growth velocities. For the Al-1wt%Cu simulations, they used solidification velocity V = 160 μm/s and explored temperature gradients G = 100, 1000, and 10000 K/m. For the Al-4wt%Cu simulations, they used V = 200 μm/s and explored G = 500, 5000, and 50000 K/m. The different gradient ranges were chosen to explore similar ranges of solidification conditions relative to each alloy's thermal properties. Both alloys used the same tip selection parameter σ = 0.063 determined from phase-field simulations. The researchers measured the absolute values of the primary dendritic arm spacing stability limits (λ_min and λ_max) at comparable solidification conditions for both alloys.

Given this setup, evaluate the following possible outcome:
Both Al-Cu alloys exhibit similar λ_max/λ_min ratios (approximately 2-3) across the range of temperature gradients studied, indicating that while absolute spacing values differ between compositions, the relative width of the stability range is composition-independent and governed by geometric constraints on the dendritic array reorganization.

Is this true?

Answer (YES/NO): NO